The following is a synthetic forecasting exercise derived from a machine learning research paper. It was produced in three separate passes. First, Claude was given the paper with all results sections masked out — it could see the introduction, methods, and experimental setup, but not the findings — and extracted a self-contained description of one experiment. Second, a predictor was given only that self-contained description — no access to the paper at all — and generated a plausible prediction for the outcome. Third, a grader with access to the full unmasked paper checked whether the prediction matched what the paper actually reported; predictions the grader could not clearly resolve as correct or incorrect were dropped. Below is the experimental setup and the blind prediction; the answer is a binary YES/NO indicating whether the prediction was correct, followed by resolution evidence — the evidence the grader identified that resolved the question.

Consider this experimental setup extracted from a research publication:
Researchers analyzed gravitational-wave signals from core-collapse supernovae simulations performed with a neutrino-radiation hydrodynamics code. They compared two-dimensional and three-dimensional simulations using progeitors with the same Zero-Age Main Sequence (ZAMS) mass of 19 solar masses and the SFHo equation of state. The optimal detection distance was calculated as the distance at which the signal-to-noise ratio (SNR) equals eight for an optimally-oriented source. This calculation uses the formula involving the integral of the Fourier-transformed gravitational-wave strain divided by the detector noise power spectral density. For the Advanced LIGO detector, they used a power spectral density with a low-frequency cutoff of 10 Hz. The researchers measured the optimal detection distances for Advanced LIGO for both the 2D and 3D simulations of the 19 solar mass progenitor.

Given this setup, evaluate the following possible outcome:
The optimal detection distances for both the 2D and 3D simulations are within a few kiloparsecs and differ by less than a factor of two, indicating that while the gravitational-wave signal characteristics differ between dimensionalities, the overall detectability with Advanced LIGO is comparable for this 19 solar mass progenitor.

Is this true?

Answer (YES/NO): NO